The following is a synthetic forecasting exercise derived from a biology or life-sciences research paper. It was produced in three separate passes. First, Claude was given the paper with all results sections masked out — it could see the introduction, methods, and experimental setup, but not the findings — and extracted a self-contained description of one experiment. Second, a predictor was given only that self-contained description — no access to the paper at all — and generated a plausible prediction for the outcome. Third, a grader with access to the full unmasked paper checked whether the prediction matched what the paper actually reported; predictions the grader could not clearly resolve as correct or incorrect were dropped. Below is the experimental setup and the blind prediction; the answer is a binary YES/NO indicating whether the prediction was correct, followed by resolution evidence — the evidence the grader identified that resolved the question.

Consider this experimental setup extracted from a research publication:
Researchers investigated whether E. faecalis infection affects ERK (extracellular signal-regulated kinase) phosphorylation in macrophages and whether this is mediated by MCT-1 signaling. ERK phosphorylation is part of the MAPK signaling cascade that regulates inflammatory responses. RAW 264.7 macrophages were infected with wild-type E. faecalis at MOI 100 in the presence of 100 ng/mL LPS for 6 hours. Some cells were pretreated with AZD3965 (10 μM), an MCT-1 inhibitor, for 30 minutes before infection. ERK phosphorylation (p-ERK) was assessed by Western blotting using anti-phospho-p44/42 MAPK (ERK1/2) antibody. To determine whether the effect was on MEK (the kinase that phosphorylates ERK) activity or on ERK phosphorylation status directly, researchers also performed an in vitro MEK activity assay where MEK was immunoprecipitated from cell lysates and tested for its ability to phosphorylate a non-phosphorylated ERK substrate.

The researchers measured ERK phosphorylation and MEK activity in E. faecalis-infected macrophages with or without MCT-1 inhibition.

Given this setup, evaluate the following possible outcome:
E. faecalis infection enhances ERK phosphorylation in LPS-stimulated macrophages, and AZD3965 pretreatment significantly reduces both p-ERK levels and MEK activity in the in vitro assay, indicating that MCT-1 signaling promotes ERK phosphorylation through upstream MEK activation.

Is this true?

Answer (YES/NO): NO